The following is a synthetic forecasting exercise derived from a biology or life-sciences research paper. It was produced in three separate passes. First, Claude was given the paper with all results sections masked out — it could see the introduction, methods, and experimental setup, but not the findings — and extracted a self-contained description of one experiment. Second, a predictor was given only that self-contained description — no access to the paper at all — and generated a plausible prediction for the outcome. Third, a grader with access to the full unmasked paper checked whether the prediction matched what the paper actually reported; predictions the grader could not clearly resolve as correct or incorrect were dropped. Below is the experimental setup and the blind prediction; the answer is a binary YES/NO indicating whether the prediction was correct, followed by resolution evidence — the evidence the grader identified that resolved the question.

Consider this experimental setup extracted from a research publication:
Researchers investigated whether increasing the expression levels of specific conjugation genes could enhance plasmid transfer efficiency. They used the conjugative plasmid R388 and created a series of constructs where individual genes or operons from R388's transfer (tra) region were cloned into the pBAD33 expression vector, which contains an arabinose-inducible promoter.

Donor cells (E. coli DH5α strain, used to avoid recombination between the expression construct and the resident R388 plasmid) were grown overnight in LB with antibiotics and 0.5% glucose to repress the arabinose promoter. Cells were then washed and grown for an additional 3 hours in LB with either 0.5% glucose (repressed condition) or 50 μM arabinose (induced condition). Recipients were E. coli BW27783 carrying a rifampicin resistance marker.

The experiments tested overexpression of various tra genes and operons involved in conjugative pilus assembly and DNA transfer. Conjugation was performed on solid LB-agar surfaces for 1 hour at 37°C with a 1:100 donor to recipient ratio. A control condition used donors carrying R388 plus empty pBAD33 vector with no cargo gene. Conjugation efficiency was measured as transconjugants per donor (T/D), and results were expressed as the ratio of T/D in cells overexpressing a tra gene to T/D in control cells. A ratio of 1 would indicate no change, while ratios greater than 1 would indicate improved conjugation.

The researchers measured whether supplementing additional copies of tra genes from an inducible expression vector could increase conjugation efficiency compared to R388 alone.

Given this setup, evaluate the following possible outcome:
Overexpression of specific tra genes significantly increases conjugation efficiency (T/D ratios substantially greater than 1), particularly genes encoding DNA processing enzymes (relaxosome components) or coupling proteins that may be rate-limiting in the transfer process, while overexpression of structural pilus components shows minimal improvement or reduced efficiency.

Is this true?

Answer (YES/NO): NO